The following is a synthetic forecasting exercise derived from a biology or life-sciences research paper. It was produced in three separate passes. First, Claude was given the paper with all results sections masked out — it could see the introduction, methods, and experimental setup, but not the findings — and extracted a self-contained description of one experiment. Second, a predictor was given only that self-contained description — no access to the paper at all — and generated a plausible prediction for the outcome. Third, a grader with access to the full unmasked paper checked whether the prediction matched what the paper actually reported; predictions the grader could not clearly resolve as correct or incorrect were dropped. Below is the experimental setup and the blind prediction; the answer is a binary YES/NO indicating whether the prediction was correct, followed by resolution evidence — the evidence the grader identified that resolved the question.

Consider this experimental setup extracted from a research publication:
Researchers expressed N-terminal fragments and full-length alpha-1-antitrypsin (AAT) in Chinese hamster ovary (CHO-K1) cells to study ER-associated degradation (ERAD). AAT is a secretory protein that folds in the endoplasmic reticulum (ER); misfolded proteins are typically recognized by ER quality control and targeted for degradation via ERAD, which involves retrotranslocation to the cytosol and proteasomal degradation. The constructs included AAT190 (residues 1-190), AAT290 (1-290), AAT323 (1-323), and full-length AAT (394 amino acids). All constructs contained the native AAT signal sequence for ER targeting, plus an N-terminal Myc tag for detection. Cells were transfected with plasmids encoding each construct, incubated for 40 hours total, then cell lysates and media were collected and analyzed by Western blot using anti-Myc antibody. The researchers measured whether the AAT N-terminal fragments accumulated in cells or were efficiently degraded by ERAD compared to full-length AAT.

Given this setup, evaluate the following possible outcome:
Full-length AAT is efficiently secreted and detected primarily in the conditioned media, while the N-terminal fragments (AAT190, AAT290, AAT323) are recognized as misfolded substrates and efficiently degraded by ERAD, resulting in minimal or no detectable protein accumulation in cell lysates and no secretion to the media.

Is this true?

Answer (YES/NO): NO